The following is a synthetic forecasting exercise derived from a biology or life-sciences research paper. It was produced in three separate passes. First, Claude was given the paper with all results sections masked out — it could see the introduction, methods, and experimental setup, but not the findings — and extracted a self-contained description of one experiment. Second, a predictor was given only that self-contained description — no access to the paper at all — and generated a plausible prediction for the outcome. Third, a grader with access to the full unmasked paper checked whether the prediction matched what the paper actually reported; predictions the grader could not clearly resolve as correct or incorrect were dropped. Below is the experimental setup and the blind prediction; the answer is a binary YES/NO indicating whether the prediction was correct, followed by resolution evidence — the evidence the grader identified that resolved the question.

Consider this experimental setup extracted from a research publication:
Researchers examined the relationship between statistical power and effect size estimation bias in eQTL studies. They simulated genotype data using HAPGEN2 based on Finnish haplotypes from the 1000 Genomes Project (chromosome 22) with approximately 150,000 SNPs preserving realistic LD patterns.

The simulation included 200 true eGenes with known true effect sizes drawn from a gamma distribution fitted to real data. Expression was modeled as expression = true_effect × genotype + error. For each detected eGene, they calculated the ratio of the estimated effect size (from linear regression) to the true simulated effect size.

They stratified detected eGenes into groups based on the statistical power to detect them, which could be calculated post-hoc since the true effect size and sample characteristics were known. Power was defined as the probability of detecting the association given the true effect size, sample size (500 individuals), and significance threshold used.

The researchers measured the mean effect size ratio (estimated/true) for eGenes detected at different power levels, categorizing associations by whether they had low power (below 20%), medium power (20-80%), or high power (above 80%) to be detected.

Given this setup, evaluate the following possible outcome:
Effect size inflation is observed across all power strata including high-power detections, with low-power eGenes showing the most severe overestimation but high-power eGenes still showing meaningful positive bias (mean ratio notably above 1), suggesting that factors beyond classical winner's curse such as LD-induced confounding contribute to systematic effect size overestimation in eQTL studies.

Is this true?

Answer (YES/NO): NO